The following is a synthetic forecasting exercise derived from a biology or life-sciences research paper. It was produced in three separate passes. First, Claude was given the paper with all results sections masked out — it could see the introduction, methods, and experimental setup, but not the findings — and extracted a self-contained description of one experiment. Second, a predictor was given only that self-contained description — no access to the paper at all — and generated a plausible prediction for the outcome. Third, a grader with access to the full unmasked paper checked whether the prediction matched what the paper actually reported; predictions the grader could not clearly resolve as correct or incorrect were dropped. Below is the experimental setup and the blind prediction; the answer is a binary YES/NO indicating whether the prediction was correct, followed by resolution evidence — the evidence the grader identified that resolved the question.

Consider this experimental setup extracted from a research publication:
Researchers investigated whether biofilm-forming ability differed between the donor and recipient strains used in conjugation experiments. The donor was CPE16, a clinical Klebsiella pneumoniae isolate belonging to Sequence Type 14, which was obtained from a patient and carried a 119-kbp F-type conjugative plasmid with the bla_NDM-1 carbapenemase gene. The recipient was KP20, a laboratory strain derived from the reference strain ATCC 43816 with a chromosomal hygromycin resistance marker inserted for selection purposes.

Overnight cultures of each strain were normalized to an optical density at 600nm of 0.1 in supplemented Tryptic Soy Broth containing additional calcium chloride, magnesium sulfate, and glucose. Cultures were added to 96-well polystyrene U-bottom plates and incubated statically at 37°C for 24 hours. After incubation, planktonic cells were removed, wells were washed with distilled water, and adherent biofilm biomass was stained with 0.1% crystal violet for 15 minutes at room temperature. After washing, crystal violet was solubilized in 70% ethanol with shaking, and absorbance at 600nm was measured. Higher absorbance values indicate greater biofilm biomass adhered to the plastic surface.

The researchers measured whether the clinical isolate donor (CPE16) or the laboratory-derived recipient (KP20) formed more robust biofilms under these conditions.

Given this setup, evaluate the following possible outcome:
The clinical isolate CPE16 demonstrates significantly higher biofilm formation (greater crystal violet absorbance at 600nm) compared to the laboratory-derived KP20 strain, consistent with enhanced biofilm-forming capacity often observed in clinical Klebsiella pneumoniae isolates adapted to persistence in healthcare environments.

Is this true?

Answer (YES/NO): NO